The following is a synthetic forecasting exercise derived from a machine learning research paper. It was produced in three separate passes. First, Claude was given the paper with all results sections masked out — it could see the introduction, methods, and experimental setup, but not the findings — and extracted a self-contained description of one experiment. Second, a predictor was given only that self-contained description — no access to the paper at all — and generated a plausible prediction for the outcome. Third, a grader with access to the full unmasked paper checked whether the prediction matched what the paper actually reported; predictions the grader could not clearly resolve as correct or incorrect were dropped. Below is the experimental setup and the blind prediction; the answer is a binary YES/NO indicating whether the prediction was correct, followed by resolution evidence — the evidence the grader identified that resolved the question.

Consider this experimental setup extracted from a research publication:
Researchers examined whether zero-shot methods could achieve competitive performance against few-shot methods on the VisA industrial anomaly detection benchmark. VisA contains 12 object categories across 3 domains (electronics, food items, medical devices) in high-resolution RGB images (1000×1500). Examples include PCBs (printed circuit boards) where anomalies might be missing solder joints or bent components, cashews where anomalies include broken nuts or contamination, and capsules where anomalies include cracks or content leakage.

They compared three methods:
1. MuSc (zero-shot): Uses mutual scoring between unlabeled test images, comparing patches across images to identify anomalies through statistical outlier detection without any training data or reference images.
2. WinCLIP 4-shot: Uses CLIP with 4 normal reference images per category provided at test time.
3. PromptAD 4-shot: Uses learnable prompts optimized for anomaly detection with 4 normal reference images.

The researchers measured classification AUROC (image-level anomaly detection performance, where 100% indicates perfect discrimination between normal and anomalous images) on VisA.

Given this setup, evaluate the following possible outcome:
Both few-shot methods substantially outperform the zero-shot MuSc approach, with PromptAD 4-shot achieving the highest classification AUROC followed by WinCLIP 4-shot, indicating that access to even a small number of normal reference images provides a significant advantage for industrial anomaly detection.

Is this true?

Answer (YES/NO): NO